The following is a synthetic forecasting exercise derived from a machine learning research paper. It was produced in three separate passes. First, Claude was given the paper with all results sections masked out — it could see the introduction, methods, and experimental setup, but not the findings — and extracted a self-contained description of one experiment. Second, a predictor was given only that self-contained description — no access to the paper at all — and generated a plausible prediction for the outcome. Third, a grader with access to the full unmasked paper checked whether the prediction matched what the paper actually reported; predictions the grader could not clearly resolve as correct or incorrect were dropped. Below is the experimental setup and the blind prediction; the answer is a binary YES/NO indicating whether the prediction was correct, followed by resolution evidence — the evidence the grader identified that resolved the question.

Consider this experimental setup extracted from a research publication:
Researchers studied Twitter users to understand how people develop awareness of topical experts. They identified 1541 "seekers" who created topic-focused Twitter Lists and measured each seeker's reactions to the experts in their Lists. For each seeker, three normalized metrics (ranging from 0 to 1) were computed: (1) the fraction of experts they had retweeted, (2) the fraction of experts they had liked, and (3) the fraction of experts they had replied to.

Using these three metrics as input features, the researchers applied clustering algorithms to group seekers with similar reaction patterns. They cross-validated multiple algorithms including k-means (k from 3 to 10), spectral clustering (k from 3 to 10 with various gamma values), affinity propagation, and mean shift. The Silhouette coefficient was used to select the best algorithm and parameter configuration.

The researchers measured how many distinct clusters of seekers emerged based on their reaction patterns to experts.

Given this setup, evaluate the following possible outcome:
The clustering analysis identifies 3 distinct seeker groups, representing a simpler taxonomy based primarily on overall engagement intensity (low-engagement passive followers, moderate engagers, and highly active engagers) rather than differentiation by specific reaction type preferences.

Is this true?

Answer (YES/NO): NO